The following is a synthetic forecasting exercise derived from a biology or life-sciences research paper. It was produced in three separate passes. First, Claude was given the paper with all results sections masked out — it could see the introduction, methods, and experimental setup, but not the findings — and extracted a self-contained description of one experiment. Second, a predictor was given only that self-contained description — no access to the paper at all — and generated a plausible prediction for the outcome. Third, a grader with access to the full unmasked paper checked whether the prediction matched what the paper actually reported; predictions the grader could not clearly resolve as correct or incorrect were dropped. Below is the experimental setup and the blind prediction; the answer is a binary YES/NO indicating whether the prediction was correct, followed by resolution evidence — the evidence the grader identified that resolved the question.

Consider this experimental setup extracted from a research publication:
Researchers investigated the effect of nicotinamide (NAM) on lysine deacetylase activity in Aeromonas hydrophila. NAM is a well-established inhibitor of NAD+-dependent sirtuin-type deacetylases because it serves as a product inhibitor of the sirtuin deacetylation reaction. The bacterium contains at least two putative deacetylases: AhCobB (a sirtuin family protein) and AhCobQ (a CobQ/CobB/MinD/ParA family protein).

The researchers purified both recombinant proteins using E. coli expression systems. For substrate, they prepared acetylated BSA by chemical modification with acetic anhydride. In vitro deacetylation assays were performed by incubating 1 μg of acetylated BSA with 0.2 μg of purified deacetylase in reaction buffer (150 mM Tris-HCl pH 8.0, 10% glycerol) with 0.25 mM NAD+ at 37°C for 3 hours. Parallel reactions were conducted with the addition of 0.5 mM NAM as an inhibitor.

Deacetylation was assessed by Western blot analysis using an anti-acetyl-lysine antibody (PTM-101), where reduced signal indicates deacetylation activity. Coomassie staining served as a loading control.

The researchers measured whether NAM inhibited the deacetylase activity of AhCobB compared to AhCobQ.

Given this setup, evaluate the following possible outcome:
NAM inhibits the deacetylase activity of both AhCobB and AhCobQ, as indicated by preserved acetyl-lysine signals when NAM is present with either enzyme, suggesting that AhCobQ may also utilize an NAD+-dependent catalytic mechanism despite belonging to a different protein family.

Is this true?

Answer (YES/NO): NO